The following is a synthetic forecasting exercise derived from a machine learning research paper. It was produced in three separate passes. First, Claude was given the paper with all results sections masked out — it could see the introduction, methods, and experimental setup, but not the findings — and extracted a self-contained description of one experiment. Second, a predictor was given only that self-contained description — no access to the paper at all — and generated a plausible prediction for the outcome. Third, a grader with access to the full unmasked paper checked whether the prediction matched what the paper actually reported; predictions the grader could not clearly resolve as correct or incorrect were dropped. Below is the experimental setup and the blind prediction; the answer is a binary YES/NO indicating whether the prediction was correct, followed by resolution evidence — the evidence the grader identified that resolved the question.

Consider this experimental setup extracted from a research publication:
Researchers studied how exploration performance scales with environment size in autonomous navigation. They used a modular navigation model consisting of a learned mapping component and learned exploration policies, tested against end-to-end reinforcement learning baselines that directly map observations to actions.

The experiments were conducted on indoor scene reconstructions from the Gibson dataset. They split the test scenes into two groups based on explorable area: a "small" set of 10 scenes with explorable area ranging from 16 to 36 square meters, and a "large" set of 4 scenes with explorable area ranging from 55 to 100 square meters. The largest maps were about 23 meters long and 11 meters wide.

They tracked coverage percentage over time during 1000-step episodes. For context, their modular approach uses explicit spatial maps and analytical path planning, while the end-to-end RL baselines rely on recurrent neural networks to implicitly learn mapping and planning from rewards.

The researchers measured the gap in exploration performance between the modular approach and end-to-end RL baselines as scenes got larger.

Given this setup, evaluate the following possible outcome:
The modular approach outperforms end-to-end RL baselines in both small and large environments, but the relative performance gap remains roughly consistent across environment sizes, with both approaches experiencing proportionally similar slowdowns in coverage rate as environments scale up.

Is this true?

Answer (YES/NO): NO